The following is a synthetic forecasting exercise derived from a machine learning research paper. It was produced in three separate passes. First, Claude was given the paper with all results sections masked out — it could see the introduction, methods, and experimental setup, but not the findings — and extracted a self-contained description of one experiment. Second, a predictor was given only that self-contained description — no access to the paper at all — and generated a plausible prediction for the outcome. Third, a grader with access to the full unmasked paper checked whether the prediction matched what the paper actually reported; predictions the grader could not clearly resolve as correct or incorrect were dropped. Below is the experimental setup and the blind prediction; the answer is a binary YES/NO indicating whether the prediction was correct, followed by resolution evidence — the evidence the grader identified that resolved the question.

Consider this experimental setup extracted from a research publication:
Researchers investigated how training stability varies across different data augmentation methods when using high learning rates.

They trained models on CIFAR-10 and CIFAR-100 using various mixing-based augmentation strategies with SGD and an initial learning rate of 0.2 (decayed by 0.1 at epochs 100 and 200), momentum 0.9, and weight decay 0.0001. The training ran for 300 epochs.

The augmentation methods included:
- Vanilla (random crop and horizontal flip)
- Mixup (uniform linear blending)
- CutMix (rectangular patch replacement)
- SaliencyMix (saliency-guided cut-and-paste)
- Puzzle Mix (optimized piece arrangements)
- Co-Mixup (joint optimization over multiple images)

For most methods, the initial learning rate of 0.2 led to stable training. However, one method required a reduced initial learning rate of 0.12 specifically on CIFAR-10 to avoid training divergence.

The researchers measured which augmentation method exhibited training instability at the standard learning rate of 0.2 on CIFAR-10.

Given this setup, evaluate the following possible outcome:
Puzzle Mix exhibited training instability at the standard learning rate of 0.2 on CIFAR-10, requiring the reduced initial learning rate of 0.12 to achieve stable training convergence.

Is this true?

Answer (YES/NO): NO